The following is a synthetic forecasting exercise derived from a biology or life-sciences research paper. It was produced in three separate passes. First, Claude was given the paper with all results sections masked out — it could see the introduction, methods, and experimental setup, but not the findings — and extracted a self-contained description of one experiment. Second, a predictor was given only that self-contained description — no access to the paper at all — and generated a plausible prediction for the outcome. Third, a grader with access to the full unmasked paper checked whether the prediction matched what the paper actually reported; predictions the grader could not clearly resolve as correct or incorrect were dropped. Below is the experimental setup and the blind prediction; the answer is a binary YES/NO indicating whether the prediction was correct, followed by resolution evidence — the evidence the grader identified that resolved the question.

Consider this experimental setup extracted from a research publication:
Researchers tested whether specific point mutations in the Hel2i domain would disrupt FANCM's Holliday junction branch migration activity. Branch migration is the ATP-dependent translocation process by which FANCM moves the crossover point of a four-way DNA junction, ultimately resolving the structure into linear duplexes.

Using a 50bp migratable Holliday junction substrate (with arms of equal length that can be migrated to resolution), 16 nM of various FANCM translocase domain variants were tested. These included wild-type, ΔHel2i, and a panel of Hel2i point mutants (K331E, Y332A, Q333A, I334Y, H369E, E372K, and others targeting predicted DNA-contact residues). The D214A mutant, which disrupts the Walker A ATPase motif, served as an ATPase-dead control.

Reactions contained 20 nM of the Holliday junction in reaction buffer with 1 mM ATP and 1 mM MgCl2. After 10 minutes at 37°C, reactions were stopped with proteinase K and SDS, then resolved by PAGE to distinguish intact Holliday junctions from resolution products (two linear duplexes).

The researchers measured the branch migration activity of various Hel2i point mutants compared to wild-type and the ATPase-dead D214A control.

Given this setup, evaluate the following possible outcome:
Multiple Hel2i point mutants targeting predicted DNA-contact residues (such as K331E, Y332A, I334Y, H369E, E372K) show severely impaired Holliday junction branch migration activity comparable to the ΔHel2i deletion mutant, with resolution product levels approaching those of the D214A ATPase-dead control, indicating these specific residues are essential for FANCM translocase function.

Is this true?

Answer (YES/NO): NO